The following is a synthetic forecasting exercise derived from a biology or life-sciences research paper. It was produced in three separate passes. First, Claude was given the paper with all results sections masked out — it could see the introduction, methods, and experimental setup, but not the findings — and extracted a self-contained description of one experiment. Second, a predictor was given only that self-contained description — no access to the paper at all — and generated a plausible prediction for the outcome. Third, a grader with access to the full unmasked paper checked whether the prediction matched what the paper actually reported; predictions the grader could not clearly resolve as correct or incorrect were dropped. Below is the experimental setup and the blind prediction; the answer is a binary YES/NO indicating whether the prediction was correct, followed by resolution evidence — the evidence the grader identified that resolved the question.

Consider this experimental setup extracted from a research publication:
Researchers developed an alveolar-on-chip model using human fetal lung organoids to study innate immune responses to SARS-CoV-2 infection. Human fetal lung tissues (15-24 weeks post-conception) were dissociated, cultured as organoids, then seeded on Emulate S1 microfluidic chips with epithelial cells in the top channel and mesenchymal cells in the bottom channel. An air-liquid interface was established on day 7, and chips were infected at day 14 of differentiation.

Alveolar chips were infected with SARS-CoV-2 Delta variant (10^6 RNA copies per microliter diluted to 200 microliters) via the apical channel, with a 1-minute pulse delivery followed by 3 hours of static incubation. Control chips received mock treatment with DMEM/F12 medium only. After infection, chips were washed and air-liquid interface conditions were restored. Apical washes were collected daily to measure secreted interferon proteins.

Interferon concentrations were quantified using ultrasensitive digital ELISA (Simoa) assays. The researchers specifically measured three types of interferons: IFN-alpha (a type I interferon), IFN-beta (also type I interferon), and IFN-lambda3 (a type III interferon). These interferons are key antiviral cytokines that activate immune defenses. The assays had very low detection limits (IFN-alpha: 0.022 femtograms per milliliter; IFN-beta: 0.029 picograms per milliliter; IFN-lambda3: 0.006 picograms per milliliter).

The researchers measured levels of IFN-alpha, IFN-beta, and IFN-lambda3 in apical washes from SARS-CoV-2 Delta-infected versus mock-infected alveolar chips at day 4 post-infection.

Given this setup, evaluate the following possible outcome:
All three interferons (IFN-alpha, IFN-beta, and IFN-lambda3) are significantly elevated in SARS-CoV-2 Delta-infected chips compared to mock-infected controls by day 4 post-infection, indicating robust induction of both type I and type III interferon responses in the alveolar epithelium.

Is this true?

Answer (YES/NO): NO